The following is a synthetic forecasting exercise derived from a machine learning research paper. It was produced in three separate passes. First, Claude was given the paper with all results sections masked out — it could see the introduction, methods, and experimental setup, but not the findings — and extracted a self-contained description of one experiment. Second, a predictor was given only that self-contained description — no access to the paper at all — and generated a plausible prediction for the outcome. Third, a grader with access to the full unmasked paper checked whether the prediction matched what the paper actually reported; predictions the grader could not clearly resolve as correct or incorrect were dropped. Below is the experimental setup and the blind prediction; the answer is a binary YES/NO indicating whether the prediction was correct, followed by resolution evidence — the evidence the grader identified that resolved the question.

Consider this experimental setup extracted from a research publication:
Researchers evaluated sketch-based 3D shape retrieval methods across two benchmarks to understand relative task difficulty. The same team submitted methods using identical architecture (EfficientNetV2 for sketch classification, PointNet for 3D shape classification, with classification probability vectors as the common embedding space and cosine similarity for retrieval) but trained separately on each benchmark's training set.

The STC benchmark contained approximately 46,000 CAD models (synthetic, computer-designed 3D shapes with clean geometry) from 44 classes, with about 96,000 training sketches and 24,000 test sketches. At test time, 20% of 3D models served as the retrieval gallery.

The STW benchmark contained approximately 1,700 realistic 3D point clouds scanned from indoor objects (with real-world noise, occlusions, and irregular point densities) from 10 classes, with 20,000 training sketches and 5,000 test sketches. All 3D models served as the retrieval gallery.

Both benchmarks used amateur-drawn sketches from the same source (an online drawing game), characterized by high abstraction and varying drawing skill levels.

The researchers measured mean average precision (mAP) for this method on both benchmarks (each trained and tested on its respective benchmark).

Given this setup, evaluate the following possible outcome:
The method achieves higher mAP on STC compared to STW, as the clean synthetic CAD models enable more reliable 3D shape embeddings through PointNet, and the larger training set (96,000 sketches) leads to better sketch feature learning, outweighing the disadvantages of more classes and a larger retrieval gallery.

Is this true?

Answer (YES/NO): YES